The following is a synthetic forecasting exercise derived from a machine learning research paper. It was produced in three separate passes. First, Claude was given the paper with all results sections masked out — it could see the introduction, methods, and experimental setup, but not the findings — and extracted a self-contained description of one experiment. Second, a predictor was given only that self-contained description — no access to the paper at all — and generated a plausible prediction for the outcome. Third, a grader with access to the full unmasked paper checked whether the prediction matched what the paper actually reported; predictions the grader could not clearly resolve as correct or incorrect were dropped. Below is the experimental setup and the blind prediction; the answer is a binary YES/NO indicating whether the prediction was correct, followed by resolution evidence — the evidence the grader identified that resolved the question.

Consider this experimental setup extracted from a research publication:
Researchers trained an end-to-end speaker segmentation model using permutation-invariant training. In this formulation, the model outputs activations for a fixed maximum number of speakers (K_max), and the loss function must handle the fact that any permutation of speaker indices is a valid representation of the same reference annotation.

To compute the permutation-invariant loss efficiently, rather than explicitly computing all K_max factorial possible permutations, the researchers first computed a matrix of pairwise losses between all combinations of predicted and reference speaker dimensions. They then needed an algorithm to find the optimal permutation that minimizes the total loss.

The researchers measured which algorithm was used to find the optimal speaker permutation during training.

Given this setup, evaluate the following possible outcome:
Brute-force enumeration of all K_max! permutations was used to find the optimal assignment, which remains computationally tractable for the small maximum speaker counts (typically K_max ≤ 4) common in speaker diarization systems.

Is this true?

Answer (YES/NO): NO